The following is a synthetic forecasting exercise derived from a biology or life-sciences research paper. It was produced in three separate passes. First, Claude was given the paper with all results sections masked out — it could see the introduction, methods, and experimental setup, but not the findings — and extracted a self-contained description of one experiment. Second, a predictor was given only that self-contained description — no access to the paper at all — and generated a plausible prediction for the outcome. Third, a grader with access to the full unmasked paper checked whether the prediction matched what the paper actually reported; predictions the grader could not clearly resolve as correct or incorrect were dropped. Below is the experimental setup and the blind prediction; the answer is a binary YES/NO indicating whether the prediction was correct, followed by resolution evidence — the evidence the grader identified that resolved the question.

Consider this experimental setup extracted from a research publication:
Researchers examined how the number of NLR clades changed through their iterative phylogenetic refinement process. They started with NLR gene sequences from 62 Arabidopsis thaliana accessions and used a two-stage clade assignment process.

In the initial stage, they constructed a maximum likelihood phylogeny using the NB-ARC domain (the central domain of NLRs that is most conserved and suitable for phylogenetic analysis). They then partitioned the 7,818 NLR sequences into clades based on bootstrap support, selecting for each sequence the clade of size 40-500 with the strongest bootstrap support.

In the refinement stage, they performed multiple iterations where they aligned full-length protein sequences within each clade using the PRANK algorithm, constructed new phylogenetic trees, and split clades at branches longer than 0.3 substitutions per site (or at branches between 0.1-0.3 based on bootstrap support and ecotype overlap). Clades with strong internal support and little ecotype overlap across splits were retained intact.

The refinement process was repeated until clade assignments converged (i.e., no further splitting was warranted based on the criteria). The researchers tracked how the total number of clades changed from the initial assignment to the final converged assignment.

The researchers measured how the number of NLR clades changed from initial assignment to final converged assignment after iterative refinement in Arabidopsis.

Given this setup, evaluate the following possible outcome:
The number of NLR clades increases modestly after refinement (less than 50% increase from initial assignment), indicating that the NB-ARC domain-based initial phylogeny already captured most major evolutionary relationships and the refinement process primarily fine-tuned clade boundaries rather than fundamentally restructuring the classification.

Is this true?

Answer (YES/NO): NO